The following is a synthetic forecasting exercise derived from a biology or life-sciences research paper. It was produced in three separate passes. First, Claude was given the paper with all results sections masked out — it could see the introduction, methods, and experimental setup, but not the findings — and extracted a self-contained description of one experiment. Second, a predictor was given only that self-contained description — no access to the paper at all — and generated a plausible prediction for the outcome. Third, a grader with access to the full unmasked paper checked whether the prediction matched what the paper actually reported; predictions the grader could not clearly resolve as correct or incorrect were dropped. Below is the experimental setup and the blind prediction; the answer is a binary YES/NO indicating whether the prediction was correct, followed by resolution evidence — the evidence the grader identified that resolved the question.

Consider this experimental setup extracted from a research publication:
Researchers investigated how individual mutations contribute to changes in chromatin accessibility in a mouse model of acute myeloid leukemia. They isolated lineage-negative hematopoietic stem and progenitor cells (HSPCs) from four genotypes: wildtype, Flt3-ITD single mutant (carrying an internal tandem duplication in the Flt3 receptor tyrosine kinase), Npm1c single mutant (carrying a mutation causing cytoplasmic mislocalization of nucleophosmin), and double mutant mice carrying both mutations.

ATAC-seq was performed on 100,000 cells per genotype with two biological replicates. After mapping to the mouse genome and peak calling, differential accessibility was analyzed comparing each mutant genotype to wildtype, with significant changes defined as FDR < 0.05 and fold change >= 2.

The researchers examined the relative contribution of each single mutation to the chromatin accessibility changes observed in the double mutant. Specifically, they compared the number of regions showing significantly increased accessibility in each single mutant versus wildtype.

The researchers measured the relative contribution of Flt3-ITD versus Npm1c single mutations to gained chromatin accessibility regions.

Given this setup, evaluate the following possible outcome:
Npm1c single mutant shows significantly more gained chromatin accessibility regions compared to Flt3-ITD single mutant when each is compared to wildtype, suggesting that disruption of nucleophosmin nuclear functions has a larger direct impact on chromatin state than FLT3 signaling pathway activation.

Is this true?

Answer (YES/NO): NO